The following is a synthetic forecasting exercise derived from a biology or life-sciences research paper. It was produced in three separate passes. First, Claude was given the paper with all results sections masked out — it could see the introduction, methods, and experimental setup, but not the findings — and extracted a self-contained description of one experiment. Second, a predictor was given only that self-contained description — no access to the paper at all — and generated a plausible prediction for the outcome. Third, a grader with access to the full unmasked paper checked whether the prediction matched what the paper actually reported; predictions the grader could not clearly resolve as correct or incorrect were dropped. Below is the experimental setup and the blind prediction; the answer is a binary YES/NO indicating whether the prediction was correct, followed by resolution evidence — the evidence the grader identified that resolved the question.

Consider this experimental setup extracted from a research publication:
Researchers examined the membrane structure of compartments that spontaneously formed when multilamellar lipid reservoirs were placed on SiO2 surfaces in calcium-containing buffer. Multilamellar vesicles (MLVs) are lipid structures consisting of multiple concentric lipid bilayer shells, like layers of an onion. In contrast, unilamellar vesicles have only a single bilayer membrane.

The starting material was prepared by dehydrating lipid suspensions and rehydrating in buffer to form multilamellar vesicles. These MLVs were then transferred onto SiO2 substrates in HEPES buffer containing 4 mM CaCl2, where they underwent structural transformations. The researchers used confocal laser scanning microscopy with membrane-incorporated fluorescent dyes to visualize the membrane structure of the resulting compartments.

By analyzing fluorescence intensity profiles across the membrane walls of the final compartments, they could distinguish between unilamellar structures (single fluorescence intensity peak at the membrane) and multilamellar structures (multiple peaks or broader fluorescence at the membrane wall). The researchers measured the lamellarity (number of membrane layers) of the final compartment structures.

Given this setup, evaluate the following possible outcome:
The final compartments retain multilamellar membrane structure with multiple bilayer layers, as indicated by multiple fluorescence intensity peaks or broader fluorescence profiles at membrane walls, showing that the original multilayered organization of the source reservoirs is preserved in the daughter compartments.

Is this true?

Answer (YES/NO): NO